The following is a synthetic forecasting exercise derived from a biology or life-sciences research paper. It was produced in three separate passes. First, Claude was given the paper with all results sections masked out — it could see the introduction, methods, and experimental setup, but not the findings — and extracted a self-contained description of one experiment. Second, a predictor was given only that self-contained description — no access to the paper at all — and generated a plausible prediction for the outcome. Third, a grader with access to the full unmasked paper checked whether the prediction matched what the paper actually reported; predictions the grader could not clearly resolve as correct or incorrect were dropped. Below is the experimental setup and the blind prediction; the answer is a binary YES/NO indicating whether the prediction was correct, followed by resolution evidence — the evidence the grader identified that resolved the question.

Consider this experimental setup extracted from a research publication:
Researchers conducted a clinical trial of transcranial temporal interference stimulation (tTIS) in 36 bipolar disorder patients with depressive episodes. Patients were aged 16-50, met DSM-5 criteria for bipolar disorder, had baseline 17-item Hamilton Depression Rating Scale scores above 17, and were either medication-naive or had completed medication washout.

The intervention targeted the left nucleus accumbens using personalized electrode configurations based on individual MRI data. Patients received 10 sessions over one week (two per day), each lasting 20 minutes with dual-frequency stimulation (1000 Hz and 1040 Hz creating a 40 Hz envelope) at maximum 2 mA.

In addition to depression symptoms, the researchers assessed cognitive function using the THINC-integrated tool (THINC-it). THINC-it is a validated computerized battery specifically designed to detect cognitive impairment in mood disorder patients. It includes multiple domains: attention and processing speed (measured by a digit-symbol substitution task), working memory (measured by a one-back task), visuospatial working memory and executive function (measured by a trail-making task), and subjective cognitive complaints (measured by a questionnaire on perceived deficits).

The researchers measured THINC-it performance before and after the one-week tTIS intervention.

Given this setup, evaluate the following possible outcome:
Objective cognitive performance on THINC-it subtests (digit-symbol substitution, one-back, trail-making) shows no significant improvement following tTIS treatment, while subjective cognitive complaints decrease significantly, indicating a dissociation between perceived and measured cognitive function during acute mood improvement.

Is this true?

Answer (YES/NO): NO